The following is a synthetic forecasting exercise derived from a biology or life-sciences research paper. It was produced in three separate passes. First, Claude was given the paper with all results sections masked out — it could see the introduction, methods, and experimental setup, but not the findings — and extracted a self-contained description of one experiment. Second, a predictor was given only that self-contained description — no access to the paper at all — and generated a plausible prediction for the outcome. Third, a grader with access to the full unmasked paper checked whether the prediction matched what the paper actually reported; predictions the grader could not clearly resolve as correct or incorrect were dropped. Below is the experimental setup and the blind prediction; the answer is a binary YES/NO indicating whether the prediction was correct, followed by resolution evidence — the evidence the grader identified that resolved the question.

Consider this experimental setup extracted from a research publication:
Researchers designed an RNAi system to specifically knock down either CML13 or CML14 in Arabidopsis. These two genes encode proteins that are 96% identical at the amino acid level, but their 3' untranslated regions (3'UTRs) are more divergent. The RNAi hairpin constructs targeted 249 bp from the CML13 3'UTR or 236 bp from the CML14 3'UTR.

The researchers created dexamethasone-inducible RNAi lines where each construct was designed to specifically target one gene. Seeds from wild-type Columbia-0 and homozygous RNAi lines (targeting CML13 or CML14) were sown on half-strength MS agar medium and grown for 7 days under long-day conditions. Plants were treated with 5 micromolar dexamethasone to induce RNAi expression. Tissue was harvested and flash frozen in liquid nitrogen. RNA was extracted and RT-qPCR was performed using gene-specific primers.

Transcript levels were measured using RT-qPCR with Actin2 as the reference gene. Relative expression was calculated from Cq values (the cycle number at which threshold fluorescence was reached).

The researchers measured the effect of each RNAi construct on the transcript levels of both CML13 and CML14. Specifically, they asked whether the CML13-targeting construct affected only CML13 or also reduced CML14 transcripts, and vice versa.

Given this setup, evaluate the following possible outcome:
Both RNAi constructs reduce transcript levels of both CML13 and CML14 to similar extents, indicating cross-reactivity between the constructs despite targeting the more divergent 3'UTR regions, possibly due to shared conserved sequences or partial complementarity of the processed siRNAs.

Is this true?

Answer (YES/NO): NO